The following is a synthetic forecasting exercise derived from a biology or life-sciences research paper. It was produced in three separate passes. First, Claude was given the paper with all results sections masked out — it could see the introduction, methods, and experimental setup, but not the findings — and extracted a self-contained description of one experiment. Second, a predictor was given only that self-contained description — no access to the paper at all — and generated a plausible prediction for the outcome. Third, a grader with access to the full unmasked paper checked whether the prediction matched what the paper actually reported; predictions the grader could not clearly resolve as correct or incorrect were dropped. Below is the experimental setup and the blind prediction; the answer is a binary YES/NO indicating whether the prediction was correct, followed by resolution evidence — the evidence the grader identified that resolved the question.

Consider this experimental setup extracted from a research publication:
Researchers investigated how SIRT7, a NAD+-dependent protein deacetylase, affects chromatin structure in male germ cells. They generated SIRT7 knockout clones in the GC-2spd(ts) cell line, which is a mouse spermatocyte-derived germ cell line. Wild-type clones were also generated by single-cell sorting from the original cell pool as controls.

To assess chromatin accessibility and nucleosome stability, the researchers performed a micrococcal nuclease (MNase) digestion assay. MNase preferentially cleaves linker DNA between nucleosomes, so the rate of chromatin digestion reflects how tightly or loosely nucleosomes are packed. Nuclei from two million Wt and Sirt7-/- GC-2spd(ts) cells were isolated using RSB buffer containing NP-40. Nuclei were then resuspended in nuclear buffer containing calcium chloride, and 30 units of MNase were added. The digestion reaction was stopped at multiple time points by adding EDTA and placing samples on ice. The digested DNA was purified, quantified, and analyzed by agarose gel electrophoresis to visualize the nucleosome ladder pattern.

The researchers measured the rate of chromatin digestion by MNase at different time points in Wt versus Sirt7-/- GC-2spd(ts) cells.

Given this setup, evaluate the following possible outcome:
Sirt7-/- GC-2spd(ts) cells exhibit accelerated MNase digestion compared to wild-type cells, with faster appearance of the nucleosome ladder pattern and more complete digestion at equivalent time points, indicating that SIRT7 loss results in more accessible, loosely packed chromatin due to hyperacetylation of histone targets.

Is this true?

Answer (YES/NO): NO